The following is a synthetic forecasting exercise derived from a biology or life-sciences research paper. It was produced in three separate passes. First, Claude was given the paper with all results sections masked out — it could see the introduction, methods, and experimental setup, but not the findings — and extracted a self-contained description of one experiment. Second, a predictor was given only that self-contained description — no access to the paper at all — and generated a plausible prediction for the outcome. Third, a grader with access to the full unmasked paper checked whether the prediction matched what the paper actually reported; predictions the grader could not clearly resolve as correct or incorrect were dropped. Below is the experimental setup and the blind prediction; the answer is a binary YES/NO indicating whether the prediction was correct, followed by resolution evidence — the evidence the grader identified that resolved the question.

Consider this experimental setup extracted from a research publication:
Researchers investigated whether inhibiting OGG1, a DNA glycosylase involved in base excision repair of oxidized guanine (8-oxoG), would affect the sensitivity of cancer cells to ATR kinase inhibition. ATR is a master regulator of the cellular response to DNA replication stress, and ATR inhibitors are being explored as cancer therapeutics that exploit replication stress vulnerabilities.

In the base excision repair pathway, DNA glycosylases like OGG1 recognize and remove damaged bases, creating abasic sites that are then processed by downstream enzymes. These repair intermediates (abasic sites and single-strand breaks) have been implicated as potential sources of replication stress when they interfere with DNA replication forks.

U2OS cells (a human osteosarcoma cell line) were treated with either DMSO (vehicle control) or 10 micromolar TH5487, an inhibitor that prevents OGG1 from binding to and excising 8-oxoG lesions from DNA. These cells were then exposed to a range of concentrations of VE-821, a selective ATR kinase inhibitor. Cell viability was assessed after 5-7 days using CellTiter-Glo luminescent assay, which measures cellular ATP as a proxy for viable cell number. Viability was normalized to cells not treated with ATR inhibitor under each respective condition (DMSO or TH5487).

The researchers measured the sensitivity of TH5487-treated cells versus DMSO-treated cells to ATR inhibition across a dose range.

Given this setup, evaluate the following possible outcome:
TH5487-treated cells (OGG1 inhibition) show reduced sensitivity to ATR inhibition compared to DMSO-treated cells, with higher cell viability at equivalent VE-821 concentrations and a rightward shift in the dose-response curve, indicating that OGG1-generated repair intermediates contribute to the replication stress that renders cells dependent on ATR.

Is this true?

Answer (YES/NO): YES